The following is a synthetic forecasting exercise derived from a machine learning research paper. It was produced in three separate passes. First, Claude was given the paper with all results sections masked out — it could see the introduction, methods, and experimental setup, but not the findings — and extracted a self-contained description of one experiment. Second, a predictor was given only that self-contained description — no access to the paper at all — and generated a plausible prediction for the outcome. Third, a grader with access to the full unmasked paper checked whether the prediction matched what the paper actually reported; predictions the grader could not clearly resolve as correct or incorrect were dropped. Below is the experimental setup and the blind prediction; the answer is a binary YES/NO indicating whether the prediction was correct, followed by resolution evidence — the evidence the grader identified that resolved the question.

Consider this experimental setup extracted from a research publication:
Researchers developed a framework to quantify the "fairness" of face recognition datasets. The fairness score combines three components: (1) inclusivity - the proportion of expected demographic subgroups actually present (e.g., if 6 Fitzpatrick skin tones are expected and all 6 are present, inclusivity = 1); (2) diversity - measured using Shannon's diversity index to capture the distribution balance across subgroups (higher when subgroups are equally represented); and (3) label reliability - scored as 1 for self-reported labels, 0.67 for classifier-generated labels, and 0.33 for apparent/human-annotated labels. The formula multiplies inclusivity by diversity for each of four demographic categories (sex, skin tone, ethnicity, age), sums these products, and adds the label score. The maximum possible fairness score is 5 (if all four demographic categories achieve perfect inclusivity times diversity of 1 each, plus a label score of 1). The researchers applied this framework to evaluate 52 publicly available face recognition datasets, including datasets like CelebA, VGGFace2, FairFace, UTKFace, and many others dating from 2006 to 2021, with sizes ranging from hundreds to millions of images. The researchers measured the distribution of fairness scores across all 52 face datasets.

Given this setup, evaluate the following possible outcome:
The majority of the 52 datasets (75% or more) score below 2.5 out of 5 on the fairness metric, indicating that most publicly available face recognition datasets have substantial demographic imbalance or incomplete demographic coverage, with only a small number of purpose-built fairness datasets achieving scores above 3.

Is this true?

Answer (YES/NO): NO